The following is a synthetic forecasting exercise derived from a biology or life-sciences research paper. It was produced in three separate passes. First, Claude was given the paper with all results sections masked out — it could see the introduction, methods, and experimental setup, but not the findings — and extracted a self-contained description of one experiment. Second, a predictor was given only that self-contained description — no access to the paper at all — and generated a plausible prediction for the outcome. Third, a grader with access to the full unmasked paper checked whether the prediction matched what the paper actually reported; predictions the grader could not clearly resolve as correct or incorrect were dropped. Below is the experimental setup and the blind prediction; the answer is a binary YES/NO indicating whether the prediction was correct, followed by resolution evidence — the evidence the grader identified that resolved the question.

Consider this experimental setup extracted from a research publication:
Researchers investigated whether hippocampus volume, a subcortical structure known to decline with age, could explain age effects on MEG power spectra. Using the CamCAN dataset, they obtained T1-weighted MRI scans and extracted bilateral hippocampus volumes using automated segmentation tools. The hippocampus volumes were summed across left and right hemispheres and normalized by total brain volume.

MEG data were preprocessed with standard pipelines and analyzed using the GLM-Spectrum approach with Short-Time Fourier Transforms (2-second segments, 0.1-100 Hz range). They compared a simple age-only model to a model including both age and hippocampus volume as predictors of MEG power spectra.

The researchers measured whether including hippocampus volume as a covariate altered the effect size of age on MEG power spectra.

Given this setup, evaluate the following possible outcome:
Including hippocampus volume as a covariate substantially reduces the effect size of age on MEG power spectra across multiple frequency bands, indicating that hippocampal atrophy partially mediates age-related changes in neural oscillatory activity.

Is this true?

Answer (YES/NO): NO